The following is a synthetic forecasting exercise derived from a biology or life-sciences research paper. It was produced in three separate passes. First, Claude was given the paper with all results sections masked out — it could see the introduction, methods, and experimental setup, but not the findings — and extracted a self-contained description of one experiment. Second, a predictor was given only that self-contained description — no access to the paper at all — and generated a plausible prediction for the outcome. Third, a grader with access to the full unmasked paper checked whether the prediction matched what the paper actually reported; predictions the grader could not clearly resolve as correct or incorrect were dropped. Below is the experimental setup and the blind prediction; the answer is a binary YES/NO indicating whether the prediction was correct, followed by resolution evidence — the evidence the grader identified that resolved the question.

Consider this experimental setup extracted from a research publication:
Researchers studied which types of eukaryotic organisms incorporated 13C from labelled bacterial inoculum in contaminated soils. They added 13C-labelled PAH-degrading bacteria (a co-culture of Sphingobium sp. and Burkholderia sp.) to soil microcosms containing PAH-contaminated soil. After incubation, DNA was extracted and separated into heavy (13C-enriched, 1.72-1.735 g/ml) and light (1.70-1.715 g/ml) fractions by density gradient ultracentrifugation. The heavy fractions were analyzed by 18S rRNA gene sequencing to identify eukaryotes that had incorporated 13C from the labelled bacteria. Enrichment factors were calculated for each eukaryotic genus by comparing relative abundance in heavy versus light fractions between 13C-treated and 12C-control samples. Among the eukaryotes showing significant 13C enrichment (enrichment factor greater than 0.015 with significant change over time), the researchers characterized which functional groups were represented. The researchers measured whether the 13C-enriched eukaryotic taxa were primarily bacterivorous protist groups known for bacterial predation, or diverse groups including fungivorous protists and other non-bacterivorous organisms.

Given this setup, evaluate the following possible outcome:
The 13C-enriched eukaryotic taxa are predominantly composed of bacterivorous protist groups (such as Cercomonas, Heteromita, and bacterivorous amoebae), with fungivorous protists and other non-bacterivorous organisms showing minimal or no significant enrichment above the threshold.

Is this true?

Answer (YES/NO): NO